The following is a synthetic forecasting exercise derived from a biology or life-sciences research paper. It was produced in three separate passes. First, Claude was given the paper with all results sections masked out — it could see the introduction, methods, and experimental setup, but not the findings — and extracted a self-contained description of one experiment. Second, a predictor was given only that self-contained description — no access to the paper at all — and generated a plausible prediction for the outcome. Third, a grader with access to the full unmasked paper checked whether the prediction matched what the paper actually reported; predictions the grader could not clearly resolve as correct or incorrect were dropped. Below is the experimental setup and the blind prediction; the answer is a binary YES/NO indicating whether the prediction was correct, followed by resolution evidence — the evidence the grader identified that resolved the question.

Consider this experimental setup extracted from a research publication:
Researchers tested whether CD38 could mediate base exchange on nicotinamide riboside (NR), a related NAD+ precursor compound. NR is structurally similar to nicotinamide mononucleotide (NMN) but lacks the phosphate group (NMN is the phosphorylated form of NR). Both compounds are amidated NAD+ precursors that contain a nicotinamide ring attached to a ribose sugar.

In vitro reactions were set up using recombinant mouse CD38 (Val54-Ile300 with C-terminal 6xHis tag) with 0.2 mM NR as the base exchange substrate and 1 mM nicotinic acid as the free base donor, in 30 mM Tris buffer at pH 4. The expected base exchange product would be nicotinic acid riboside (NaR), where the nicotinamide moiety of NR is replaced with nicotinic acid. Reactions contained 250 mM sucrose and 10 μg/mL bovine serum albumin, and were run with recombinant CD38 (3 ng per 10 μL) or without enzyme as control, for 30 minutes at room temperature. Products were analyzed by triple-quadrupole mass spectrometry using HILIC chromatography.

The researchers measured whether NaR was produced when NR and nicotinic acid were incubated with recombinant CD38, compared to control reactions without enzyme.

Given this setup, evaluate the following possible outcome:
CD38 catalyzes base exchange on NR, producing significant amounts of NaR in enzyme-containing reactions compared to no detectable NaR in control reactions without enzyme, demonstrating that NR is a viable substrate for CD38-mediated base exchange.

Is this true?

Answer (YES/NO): NO